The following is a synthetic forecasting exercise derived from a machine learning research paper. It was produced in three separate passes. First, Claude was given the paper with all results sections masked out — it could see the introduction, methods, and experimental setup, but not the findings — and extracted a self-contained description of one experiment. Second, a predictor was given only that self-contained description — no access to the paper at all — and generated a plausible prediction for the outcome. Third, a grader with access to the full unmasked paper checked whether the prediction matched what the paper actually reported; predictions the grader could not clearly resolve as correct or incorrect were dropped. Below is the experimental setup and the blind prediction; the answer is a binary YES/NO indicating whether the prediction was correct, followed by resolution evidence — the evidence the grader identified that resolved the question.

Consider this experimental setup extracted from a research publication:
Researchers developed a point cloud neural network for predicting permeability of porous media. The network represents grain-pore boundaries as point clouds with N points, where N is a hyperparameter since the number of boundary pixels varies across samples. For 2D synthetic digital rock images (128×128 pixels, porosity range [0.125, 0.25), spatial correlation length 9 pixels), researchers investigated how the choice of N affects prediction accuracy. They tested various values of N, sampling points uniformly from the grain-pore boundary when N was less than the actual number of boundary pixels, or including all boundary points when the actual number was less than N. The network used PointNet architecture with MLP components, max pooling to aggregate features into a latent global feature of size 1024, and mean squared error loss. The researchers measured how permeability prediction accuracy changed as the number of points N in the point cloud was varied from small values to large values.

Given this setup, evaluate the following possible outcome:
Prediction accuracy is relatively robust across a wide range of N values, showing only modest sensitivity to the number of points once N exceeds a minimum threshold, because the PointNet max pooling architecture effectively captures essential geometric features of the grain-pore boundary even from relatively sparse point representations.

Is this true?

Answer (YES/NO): NO